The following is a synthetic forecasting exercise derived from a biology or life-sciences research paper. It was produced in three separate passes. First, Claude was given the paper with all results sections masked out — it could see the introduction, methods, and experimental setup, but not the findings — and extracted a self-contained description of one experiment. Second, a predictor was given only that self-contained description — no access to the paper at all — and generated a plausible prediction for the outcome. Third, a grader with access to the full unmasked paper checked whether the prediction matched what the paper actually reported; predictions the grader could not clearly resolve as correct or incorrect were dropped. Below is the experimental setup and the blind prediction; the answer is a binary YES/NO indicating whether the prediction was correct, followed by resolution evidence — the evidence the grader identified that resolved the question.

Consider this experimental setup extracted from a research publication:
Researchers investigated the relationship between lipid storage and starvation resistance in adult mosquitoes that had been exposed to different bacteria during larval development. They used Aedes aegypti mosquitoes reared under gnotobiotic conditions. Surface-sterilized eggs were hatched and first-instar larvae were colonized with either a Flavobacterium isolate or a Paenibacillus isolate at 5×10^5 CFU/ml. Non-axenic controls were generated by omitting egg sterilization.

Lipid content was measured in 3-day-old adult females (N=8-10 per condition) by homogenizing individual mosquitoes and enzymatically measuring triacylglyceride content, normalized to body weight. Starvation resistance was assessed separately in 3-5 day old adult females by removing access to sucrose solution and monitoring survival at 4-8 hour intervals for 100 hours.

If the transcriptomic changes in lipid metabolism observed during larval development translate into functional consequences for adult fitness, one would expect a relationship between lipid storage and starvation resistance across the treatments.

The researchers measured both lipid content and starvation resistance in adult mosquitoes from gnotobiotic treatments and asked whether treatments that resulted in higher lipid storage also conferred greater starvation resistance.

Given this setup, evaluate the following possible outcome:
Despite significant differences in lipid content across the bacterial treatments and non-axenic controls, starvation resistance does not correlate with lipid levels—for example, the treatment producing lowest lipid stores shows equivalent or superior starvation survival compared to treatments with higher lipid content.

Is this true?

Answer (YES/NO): NO